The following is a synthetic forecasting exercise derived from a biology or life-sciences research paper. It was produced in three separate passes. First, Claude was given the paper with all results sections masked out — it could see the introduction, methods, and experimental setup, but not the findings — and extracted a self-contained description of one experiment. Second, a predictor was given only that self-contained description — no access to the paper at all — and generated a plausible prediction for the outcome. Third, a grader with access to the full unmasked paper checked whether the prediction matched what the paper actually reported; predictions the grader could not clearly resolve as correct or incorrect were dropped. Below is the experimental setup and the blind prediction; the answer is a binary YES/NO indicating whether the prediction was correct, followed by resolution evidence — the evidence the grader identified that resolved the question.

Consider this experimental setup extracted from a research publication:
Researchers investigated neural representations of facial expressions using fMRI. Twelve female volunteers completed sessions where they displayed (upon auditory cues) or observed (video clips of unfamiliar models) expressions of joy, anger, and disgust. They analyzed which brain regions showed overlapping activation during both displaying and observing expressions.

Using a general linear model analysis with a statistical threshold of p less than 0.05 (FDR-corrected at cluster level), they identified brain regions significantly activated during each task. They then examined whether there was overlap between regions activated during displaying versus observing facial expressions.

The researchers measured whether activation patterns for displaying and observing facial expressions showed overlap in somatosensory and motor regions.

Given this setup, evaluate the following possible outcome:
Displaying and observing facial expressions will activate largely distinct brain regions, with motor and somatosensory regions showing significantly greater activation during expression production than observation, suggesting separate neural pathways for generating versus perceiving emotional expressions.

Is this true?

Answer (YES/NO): NO